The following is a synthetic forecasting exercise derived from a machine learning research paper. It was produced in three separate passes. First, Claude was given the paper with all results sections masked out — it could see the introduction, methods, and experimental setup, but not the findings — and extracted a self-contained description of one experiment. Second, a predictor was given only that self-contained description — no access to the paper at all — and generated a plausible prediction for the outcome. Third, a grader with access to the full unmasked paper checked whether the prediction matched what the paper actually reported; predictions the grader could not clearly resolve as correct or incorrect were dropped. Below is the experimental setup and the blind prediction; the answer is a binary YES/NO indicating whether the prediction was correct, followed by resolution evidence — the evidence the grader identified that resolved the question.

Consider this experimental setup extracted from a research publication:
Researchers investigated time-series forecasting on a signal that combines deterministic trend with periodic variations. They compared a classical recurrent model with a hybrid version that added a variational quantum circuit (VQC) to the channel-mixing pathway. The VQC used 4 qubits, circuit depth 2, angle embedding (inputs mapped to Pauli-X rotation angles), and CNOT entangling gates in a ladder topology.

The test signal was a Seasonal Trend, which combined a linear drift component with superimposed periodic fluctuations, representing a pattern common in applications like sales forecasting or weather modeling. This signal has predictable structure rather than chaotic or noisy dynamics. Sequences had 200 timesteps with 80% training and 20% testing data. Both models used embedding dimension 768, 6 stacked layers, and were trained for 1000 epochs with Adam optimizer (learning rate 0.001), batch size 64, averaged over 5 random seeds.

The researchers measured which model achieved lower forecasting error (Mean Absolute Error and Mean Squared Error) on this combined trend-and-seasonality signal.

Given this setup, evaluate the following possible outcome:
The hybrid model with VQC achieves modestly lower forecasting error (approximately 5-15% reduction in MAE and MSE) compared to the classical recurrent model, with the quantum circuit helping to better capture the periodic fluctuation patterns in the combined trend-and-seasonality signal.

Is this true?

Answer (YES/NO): NO